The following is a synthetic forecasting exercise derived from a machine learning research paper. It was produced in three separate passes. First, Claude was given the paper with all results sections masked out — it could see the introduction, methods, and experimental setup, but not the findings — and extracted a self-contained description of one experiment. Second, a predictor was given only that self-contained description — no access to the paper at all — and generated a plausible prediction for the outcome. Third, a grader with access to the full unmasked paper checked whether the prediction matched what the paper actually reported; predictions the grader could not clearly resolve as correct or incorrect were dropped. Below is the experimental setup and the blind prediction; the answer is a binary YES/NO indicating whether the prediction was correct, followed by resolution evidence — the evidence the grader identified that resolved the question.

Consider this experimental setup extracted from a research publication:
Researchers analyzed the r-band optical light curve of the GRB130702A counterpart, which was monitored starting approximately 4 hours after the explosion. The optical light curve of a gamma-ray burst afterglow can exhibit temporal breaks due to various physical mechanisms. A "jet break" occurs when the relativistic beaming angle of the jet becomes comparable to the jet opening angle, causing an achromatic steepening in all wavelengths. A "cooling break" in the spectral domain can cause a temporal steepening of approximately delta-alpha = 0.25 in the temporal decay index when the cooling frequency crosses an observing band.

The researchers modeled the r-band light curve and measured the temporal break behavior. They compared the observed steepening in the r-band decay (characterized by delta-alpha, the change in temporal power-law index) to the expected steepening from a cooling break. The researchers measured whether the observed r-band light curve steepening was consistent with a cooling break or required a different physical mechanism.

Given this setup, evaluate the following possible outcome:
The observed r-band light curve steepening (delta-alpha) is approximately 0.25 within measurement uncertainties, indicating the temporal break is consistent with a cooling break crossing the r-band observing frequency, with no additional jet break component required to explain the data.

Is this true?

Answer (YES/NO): NO